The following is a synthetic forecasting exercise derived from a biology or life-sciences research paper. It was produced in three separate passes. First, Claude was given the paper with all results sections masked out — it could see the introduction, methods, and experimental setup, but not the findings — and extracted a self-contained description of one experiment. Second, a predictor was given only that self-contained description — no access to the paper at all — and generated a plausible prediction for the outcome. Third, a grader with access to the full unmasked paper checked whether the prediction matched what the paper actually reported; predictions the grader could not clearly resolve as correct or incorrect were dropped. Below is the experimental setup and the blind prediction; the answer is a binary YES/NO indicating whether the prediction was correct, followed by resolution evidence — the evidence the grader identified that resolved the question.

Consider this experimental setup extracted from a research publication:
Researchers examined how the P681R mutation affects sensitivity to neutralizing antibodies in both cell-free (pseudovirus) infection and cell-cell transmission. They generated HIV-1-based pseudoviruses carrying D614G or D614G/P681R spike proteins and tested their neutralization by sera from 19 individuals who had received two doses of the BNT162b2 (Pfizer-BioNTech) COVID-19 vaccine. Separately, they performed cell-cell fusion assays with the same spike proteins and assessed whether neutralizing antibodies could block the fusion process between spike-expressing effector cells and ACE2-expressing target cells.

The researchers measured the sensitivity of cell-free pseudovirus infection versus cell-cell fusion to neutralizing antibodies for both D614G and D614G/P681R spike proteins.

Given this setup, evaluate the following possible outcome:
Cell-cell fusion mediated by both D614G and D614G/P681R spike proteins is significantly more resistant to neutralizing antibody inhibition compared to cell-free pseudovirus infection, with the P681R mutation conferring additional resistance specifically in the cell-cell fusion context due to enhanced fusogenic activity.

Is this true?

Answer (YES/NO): NO